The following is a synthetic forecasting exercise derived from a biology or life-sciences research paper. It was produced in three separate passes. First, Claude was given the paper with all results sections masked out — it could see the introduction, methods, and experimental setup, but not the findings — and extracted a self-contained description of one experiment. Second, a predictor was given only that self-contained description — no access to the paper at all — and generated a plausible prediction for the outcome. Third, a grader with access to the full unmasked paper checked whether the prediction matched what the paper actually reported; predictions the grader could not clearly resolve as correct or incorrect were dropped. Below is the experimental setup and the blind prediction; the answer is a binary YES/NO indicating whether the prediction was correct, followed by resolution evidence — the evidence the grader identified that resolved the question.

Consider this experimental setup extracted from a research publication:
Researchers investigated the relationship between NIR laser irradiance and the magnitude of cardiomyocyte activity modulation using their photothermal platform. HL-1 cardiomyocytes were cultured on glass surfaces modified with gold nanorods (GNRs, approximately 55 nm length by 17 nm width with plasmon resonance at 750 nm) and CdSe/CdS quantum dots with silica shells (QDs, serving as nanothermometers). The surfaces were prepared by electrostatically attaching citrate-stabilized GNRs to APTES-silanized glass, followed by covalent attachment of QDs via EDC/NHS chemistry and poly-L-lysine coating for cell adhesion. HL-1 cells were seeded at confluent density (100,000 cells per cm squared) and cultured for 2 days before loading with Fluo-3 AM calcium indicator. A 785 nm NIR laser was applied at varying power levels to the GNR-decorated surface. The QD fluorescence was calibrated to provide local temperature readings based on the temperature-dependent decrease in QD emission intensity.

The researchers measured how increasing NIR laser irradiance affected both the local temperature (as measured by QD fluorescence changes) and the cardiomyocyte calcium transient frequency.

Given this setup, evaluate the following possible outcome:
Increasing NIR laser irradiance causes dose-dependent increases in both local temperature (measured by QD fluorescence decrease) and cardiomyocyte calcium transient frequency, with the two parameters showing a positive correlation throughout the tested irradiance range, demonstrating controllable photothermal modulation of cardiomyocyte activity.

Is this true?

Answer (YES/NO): NO